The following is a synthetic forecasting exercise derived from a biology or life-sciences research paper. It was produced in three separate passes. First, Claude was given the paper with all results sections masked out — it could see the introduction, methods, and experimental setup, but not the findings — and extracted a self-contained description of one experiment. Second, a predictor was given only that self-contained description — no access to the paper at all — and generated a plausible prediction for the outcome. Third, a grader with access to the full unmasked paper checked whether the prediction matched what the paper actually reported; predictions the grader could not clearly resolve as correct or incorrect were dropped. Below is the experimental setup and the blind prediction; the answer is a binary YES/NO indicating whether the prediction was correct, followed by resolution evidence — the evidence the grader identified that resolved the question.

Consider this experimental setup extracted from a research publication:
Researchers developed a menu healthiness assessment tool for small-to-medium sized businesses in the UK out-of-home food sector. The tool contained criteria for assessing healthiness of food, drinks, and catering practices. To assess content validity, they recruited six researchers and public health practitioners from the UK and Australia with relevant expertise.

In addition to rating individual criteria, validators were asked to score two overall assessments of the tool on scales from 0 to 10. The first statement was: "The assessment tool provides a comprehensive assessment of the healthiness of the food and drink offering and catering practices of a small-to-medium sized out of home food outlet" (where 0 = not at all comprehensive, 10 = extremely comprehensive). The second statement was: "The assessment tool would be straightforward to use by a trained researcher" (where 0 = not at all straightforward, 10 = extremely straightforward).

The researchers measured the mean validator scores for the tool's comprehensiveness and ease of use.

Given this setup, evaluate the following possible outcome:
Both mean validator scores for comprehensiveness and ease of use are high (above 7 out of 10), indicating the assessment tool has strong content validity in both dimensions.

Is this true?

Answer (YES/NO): NO